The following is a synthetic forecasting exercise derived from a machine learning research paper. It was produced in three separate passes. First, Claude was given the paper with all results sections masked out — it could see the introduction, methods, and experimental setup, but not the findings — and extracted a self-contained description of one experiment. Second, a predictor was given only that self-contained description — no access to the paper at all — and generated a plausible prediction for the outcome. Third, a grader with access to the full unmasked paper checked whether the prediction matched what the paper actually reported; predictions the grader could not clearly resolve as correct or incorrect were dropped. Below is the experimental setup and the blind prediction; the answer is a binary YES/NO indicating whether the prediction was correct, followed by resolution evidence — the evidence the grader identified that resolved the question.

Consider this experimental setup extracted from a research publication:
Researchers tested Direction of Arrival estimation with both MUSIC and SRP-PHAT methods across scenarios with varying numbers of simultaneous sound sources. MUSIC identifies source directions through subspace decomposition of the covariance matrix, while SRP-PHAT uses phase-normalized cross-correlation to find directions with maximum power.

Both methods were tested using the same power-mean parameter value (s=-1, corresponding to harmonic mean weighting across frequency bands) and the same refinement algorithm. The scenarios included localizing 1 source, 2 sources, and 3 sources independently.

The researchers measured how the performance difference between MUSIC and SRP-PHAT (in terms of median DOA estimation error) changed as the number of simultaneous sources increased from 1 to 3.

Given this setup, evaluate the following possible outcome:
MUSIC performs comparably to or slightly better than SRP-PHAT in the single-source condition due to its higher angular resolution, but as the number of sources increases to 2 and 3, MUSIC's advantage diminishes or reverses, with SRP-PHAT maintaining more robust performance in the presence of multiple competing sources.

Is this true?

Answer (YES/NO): NO